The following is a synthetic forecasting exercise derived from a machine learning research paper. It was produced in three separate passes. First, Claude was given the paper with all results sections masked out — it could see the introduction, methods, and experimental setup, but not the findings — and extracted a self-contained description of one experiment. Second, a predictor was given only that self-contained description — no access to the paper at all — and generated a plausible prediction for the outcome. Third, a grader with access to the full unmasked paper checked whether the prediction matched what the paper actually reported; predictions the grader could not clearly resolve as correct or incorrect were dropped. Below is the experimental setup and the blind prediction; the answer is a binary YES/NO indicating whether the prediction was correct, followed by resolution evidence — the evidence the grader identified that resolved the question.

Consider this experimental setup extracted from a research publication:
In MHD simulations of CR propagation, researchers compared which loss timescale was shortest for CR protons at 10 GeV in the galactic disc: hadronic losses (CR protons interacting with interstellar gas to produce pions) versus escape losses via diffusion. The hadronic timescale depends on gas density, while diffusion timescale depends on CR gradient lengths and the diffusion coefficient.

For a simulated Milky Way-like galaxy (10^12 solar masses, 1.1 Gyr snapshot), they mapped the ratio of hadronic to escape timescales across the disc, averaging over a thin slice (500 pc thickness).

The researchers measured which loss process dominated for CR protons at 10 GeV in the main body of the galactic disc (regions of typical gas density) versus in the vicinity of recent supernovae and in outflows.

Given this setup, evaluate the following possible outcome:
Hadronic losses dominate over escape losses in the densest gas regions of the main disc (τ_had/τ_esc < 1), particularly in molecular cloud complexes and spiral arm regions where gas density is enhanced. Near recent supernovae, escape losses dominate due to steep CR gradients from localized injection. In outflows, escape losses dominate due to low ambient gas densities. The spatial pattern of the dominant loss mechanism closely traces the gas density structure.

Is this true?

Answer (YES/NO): YES